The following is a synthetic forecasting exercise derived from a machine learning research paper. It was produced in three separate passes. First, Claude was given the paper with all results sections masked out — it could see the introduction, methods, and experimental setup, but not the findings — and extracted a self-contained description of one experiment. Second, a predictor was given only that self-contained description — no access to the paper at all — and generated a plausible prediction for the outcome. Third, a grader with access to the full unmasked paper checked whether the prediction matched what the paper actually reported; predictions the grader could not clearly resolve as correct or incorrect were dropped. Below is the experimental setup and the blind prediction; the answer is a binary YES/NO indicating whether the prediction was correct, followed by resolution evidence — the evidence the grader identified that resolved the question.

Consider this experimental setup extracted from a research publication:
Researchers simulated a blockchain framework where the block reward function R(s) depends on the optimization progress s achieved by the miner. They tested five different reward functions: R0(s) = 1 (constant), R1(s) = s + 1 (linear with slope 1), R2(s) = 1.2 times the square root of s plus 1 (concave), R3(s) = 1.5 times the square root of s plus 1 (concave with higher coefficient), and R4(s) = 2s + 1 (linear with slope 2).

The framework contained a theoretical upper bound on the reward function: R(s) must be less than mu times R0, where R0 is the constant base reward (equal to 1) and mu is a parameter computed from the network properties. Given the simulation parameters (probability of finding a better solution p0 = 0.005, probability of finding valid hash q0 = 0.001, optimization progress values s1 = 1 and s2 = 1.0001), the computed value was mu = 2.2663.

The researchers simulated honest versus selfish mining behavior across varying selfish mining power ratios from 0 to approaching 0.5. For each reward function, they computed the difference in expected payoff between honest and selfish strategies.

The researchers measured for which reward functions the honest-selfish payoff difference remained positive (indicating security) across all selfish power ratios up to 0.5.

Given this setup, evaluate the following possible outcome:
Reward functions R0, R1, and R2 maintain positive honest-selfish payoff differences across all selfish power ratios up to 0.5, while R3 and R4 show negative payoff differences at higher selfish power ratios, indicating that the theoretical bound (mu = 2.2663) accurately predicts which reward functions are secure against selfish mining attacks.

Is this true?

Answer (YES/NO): YES